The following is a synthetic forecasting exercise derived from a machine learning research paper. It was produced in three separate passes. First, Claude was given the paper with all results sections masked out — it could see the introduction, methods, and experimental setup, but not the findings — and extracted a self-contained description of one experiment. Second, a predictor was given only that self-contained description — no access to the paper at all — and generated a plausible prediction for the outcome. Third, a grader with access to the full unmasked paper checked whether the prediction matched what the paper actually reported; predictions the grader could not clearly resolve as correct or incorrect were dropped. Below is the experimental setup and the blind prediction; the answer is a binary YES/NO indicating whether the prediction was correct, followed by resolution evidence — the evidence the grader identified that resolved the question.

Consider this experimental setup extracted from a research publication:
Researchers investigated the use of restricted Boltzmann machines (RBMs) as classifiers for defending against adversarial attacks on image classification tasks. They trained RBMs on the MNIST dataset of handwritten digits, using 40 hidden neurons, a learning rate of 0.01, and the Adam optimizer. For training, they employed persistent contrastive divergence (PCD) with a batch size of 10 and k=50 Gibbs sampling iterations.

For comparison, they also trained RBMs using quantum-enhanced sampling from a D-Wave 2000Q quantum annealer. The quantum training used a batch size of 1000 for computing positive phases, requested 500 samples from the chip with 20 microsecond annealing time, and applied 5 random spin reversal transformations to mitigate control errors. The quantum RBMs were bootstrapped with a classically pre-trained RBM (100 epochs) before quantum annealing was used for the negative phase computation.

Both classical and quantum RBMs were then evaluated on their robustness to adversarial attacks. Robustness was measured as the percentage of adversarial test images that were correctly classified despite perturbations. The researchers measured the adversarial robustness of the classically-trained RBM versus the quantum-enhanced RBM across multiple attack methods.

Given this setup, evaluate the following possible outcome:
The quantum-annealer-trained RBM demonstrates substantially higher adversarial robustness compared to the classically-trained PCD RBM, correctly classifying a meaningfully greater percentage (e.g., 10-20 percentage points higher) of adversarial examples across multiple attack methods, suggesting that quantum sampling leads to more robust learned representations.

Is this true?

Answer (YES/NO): NO